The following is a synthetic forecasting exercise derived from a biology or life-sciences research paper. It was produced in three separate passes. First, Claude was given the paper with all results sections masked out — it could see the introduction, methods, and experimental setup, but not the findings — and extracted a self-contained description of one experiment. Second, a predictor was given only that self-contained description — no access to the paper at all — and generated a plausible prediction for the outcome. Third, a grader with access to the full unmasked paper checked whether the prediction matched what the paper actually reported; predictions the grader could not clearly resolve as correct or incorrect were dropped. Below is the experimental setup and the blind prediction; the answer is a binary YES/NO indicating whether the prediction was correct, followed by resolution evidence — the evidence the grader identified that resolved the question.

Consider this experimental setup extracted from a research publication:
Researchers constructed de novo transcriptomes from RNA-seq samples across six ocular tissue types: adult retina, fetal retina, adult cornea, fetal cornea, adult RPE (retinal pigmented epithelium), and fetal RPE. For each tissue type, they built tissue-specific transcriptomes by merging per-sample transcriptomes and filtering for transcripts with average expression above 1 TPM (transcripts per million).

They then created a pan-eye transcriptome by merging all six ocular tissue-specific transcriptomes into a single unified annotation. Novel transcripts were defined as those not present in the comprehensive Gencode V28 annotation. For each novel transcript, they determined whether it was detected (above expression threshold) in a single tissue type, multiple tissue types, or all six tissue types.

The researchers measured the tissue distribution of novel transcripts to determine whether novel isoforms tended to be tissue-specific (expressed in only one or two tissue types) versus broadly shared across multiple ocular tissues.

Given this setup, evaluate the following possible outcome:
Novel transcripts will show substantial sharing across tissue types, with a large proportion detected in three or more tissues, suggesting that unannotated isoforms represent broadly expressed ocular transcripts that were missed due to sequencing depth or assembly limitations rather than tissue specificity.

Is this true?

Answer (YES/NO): NO